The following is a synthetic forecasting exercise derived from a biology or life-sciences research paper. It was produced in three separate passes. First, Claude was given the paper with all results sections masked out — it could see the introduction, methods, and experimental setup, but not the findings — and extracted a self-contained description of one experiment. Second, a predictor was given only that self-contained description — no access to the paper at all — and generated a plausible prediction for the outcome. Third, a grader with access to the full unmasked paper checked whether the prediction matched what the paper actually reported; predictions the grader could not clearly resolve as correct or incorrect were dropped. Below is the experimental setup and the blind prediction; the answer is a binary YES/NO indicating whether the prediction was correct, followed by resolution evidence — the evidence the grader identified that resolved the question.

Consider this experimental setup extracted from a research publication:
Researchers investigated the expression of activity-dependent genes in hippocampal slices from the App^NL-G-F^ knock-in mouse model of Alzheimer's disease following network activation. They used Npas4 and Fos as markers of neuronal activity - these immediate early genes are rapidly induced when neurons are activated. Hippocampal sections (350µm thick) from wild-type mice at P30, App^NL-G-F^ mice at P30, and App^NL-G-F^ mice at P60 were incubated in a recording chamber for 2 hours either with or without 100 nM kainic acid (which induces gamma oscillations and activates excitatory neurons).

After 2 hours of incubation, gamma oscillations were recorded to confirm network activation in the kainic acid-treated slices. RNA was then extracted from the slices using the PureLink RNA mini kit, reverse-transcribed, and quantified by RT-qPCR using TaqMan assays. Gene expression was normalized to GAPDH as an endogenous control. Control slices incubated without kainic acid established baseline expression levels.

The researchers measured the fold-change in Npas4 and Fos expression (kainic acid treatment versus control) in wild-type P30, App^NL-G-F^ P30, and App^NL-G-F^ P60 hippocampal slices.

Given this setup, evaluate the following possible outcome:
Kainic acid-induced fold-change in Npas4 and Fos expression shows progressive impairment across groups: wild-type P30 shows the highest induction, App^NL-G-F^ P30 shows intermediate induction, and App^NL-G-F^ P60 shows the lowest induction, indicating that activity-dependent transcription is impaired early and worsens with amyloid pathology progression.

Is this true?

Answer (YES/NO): NO